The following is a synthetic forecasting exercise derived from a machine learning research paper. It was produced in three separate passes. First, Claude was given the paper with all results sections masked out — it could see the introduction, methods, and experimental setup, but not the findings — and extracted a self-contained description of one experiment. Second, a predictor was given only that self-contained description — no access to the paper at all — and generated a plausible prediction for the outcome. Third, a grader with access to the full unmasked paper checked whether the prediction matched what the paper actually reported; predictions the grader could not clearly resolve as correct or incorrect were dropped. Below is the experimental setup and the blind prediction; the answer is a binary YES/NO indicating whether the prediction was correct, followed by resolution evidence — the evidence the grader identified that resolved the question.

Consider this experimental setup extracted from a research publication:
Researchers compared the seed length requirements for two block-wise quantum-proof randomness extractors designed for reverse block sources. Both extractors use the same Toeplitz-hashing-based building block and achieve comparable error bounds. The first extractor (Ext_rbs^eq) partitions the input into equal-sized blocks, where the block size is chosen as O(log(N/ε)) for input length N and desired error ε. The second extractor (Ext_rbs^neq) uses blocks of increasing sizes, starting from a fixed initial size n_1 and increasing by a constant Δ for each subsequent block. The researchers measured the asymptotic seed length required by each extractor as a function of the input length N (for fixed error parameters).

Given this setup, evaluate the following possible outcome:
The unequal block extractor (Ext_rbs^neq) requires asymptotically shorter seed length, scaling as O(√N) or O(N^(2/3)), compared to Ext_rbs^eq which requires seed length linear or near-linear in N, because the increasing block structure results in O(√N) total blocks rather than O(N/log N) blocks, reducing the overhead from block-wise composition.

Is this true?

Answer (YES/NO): NO